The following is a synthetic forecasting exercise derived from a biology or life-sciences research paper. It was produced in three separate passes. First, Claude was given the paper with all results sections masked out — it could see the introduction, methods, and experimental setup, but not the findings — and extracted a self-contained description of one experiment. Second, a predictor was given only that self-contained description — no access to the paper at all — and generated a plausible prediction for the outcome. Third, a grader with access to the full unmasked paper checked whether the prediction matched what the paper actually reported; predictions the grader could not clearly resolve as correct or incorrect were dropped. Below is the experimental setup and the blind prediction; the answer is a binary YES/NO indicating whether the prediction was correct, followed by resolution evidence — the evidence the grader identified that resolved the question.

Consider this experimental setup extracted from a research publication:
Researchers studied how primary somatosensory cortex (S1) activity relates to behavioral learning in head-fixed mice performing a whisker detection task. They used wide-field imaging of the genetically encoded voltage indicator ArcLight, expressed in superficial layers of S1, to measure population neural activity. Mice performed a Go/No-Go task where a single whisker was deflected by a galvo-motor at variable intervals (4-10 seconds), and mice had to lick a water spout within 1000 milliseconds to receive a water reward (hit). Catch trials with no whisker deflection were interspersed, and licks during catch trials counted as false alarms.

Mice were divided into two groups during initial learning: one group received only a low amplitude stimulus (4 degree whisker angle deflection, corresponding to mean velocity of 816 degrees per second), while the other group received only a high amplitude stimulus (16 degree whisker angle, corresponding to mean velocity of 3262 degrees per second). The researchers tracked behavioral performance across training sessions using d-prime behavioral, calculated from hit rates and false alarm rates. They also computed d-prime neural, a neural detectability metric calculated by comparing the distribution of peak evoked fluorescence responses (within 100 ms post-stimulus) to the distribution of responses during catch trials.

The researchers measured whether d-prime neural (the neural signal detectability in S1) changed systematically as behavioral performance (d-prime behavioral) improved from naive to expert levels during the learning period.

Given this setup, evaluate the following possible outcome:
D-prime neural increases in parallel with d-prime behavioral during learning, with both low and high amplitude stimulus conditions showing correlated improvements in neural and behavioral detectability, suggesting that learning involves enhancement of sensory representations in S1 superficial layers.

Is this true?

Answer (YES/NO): NO